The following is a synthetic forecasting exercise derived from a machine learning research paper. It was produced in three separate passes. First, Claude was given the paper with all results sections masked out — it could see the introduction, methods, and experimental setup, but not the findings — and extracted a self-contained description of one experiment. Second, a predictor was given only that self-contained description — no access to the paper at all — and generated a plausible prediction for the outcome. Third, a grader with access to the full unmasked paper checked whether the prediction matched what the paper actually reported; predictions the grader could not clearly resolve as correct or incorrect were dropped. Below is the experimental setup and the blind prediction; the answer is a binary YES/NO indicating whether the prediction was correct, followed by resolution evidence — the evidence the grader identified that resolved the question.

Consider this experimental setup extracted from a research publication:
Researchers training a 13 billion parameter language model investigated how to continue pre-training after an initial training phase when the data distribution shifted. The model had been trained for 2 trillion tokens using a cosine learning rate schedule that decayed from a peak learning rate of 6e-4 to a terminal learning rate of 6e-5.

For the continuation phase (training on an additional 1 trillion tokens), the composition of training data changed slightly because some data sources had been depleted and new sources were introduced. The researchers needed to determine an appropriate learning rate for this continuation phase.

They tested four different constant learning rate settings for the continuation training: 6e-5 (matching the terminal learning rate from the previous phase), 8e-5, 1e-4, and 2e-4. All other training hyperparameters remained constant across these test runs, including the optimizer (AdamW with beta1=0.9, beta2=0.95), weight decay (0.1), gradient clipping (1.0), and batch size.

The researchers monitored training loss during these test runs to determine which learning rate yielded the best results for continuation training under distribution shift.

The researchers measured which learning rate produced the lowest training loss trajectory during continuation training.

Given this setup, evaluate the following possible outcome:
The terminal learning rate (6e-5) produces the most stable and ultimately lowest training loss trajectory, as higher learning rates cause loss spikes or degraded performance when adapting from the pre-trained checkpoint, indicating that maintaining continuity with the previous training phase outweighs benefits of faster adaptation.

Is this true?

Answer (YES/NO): YES